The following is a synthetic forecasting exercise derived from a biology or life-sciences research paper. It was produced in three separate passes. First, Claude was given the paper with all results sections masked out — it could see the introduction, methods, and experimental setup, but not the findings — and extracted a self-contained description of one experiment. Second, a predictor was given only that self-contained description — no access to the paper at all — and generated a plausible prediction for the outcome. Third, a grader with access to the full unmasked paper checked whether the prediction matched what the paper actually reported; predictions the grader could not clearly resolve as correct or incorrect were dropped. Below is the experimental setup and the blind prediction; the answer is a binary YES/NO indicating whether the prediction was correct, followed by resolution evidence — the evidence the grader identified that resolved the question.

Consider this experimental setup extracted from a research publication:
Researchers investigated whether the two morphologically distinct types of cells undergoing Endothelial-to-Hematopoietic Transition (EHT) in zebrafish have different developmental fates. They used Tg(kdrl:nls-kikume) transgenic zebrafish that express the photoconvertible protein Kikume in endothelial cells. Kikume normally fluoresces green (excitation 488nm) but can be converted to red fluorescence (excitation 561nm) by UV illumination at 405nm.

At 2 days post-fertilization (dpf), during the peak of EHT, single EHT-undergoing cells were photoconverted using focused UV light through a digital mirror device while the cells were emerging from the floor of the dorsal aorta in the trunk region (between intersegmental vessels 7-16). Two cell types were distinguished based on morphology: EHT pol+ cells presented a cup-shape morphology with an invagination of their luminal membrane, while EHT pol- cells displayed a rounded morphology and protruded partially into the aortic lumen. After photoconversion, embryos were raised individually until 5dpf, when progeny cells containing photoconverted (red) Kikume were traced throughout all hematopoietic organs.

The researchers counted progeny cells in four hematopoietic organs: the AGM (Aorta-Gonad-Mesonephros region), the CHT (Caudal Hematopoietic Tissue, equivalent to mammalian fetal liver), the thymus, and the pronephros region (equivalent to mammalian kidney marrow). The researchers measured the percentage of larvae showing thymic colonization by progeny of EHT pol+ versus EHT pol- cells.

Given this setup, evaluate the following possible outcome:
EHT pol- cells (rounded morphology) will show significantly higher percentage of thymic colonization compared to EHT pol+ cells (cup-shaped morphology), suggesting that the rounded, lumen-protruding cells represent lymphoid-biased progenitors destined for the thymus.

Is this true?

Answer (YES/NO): YES